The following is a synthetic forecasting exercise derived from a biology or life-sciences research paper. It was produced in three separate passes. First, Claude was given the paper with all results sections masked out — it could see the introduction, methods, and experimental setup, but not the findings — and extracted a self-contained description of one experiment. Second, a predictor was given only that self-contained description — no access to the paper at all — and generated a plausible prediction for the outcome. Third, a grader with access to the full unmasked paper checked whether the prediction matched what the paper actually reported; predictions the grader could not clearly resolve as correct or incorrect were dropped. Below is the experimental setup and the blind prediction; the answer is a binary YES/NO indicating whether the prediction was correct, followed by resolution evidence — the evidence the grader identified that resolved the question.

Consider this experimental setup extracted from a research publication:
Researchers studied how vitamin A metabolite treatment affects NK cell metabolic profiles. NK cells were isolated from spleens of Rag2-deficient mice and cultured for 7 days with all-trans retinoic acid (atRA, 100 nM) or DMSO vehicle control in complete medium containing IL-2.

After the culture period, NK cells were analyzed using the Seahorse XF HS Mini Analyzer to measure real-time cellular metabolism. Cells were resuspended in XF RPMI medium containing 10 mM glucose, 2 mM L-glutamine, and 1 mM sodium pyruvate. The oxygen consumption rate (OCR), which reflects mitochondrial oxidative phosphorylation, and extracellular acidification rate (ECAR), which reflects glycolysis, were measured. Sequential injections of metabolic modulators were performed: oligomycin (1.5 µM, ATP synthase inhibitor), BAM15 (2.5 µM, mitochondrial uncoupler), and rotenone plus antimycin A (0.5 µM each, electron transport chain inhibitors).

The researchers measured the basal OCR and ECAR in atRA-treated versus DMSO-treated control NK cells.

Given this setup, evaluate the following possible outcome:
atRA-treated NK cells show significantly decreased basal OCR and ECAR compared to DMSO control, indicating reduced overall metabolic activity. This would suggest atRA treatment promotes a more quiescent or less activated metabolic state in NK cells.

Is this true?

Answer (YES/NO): YES